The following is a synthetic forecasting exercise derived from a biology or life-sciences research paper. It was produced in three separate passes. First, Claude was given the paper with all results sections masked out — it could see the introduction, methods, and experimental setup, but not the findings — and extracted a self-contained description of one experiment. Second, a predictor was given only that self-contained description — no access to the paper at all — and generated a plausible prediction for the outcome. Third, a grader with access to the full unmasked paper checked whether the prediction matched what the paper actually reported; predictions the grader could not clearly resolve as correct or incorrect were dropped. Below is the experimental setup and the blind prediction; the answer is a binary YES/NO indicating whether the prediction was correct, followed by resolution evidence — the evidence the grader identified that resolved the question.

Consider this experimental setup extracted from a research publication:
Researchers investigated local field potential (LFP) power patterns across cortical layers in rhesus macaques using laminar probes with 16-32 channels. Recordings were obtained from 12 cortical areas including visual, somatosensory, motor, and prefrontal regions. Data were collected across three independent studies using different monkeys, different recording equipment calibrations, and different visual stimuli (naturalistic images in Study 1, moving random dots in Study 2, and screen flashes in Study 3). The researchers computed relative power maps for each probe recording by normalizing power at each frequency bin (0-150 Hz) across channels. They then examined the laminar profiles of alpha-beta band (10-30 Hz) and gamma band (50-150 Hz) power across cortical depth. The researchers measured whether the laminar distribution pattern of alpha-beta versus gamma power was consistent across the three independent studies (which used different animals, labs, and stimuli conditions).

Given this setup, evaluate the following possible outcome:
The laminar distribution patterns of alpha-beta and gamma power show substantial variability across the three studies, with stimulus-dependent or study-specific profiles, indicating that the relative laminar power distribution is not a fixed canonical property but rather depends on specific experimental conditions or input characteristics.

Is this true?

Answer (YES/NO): NO